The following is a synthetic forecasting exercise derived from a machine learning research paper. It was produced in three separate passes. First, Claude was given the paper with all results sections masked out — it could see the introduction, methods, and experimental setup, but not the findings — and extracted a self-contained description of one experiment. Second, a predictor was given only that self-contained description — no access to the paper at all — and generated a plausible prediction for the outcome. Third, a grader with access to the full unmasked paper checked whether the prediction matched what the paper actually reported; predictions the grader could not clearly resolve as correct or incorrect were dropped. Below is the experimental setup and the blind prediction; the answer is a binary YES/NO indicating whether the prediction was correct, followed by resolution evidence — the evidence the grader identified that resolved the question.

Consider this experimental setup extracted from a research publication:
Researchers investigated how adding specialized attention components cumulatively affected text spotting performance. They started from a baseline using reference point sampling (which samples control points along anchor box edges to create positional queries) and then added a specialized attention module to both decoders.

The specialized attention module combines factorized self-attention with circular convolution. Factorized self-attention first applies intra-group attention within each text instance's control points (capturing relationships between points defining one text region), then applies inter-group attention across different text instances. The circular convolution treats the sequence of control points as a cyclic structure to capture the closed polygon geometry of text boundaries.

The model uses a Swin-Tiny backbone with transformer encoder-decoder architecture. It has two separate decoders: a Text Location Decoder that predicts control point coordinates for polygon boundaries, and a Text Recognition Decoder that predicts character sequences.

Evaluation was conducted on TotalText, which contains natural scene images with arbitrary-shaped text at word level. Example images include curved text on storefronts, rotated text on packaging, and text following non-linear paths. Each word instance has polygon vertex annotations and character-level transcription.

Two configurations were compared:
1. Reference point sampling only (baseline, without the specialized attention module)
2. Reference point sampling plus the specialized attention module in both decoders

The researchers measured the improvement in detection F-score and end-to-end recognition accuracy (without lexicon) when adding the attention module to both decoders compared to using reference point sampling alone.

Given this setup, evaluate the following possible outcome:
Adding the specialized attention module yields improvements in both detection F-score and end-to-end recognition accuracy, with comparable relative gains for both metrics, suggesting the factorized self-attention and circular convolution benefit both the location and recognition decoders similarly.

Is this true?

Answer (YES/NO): NO